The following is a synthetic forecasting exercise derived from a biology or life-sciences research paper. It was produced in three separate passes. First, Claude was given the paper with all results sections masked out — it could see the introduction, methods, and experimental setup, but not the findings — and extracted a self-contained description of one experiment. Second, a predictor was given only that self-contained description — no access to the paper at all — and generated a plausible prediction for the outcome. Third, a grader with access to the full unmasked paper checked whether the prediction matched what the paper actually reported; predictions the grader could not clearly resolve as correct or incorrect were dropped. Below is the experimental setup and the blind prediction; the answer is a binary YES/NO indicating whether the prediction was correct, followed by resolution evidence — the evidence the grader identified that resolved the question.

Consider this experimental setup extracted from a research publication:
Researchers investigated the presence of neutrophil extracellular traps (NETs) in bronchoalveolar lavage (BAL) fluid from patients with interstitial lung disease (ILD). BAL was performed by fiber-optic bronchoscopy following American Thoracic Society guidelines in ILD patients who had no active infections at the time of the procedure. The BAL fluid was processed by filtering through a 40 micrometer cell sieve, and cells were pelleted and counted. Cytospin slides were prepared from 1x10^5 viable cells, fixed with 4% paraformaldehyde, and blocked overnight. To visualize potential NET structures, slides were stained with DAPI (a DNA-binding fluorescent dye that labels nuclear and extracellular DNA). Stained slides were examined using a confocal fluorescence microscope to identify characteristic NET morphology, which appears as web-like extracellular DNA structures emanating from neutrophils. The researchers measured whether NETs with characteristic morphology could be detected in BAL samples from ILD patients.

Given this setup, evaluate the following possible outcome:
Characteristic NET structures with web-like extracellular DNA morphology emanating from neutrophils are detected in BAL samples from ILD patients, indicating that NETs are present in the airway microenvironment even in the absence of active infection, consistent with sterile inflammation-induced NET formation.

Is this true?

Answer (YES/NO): YES